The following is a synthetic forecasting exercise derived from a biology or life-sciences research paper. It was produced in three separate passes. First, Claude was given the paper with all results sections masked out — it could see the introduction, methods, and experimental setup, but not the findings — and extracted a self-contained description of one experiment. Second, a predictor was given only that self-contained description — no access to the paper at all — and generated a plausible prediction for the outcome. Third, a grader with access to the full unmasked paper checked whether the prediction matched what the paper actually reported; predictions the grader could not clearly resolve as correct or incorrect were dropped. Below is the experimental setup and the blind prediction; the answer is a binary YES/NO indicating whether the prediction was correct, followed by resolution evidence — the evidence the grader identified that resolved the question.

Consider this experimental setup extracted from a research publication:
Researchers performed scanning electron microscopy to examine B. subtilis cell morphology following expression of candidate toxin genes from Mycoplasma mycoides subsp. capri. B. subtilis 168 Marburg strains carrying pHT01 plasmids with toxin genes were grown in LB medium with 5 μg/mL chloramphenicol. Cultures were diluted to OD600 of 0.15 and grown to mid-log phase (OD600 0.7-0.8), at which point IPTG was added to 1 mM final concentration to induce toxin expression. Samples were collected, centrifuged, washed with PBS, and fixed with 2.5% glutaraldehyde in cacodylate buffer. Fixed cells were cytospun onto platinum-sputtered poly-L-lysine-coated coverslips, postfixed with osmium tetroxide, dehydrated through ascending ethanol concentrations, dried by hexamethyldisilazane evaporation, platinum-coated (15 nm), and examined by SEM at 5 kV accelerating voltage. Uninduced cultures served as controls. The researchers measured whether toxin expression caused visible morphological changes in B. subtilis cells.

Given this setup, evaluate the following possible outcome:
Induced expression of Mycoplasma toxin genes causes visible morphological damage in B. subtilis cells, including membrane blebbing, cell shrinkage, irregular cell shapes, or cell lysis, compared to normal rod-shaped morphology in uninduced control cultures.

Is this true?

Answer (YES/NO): YES